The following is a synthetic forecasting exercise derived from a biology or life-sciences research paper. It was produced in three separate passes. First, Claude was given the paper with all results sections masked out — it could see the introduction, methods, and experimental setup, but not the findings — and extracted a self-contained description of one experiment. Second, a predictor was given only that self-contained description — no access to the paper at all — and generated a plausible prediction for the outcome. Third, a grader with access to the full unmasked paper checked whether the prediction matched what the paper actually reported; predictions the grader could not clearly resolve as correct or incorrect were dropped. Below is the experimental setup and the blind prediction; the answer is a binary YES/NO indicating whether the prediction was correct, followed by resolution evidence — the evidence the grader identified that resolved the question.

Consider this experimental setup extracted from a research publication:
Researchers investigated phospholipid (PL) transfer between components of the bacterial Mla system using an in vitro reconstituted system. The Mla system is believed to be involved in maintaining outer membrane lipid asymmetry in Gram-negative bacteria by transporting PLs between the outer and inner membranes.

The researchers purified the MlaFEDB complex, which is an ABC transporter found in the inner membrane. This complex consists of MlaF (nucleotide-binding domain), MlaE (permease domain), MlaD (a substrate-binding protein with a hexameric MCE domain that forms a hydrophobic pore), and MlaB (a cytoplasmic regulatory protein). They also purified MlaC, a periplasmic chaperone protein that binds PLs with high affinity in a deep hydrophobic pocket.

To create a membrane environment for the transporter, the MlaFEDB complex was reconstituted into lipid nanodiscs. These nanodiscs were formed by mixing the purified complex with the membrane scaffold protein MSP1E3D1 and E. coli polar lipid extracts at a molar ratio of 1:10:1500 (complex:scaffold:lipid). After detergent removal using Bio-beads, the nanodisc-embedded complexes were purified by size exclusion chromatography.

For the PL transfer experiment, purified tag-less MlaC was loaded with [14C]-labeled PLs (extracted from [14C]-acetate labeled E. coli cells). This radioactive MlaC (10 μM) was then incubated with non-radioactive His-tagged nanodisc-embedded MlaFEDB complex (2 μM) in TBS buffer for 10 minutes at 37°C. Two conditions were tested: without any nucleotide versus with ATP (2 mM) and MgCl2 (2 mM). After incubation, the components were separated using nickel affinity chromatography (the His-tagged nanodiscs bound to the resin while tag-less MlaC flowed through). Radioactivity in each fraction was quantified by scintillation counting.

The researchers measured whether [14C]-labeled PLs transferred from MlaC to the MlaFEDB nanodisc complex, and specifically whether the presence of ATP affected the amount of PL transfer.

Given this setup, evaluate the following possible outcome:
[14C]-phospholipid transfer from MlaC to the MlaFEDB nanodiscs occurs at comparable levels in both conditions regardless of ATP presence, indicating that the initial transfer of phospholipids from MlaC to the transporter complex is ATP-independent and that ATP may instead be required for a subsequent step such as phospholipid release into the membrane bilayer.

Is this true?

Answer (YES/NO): NO